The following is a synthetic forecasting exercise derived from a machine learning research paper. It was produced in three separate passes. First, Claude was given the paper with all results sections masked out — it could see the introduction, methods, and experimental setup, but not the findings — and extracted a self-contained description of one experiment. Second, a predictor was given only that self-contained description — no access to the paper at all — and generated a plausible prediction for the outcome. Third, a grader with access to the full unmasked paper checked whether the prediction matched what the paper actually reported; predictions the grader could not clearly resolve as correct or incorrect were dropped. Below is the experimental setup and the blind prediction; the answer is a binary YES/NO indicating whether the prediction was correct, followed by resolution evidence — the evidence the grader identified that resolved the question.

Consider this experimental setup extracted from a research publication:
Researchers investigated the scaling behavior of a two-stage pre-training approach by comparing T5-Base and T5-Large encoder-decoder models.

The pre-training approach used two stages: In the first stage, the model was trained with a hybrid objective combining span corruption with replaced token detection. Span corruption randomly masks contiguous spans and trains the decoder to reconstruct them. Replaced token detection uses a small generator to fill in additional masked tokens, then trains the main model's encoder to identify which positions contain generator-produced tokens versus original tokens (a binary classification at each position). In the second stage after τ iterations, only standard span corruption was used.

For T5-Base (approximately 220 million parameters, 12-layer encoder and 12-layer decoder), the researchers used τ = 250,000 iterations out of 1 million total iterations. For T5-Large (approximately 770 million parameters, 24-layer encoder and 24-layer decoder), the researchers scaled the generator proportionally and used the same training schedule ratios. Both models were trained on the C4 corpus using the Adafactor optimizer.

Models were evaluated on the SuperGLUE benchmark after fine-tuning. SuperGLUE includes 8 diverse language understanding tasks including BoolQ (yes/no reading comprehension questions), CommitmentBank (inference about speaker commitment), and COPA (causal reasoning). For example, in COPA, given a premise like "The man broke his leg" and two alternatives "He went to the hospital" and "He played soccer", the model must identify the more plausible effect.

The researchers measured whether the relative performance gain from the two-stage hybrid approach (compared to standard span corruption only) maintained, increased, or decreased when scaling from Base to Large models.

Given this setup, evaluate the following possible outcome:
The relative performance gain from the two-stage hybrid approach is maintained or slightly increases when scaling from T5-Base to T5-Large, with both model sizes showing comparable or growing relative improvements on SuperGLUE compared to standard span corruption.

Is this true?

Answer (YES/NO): YES